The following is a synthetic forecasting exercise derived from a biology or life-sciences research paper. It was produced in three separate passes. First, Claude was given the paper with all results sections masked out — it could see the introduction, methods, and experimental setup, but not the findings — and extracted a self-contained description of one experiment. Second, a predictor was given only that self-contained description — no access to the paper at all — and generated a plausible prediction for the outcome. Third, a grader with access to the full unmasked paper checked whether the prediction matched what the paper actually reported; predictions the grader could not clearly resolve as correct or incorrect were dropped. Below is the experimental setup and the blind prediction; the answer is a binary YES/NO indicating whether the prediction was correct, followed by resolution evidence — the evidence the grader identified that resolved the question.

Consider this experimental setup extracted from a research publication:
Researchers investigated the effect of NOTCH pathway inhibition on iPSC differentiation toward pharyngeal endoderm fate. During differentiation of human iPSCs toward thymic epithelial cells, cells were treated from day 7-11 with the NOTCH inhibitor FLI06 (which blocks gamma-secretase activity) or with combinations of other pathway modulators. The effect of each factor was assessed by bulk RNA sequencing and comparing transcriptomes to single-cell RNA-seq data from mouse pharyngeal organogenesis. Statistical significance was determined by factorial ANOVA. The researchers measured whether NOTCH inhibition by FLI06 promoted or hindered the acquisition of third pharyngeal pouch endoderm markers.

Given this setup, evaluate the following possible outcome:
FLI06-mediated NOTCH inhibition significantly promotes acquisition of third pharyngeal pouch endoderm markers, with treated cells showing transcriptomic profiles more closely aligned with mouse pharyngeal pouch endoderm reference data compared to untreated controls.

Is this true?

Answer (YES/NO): NO